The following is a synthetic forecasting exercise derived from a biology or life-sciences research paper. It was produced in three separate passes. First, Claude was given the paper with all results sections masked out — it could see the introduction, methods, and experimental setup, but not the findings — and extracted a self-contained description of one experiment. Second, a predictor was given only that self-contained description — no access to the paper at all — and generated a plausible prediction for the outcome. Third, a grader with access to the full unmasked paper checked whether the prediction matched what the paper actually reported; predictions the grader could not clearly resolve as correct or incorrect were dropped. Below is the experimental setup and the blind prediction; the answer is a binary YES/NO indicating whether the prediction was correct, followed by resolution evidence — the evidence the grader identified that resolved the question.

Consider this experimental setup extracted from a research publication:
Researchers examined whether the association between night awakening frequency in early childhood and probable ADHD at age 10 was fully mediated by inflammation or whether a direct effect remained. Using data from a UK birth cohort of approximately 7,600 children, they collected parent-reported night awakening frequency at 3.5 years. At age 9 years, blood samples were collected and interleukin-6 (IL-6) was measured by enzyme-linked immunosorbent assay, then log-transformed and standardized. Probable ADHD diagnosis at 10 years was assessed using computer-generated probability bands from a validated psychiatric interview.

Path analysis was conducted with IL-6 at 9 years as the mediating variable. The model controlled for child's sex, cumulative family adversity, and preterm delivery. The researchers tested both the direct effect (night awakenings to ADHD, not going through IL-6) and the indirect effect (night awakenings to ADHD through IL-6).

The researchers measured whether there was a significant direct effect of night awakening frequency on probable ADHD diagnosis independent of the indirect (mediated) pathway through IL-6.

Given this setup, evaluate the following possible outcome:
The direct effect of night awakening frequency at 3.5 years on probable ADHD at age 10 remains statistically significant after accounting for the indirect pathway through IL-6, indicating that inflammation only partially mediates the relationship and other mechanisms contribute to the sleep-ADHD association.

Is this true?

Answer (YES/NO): YES